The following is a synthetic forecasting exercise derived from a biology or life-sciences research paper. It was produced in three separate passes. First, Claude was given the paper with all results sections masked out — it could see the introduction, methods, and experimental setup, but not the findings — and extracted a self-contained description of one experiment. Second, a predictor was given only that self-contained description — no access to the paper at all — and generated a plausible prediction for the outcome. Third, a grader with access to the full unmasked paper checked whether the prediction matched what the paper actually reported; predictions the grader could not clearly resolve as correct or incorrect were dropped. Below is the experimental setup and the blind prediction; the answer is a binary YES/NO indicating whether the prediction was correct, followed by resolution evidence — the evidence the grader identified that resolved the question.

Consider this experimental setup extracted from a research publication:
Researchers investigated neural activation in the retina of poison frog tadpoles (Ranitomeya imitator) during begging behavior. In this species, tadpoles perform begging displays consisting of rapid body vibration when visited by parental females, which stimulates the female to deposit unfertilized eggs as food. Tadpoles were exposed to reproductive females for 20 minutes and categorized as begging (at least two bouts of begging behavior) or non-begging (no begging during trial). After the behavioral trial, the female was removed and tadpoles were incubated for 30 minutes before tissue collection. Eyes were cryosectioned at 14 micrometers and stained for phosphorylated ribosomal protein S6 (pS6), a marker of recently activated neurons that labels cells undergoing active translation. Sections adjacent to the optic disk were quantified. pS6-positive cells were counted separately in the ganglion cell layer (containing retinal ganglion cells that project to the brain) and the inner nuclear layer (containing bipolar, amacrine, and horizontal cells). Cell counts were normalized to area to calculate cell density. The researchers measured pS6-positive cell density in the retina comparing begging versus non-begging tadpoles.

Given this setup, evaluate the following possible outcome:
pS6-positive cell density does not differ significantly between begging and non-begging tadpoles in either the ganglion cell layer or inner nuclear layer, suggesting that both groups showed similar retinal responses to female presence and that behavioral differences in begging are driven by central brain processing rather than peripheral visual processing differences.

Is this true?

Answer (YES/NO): NO